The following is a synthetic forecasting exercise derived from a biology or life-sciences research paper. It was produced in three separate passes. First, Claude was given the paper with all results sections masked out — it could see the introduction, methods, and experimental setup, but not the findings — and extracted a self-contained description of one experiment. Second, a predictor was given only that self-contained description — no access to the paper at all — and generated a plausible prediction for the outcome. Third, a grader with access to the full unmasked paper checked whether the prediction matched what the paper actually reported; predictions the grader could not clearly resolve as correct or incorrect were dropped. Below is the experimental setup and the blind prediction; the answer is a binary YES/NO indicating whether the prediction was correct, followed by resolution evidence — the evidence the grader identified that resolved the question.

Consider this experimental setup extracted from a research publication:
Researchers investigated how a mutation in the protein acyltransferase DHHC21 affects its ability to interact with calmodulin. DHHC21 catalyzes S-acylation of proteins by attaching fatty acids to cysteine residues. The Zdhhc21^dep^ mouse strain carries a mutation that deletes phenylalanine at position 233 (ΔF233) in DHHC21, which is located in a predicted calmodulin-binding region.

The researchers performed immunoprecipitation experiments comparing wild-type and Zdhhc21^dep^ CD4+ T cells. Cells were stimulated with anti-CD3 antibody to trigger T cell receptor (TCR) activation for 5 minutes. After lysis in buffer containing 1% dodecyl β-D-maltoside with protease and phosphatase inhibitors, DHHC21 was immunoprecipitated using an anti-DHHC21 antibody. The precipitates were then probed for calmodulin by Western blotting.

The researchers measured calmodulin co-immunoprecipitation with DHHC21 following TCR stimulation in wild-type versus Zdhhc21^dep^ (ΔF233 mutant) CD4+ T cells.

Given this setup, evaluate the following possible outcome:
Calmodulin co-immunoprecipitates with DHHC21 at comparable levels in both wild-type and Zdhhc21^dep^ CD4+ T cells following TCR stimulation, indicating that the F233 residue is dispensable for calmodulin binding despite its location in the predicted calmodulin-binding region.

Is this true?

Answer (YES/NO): NO